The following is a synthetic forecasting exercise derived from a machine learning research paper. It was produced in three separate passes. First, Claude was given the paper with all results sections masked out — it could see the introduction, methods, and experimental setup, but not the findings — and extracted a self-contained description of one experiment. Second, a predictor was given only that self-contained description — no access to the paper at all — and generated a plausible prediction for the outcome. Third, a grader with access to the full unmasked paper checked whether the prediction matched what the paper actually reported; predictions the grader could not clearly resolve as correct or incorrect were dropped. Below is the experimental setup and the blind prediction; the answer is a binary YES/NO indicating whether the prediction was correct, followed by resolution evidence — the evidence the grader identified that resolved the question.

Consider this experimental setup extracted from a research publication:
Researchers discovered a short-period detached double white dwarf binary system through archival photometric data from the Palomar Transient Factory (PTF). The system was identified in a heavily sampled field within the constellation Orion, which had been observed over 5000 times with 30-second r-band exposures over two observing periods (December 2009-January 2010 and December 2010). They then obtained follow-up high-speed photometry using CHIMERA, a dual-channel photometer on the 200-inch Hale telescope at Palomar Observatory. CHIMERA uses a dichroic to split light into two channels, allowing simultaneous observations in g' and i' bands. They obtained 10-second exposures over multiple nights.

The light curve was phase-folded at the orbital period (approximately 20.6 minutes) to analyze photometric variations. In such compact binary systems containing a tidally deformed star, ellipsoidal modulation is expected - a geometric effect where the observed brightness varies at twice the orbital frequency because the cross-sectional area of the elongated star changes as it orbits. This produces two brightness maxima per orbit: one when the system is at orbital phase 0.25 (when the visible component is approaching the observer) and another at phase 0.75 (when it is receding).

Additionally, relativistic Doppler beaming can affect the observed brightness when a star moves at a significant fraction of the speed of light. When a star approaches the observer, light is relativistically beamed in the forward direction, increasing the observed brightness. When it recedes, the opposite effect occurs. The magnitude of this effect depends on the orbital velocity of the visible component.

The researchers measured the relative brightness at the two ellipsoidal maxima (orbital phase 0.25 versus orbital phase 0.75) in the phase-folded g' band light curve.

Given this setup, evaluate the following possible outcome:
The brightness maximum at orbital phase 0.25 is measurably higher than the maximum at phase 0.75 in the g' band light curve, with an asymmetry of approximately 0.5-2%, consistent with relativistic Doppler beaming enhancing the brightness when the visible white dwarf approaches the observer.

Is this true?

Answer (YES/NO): NO